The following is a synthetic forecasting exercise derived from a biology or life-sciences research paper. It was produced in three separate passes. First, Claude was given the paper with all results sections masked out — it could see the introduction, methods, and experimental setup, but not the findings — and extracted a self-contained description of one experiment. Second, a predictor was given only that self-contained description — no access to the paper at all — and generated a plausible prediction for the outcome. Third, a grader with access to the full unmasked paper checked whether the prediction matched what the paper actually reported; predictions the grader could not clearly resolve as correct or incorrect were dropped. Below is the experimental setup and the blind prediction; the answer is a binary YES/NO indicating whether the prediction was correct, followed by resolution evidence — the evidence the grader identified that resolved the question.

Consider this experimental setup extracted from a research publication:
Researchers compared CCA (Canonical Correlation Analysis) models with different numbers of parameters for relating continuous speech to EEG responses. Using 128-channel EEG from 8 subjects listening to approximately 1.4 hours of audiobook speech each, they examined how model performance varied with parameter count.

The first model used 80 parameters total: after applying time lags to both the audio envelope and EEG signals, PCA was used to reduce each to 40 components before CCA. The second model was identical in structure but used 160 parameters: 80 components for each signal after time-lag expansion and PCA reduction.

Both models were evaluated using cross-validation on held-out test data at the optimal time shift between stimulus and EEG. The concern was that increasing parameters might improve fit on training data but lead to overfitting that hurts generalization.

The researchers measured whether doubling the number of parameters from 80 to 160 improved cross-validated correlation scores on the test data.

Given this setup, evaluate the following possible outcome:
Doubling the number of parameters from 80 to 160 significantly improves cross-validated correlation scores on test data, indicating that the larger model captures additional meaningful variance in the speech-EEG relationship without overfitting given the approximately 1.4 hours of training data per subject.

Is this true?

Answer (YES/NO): YES